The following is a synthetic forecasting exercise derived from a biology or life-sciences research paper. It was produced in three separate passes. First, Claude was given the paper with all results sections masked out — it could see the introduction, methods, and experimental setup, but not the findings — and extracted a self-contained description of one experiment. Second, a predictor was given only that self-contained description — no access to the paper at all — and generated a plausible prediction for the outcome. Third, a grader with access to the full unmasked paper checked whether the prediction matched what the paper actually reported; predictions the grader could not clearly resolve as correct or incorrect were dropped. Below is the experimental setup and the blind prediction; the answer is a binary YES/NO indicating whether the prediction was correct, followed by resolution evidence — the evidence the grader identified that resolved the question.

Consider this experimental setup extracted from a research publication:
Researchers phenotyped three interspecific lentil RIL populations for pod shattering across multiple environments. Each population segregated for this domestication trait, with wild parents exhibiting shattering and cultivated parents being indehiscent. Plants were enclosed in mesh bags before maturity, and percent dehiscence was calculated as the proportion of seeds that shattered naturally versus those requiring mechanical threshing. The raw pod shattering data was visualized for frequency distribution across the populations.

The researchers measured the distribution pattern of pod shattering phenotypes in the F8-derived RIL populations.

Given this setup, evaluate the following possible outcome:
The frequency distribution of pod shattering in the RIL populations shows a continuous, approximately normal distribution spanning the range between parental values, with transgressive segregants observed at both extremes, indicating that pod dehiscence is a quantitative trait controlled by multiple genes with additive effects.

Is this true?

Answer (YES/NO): NO